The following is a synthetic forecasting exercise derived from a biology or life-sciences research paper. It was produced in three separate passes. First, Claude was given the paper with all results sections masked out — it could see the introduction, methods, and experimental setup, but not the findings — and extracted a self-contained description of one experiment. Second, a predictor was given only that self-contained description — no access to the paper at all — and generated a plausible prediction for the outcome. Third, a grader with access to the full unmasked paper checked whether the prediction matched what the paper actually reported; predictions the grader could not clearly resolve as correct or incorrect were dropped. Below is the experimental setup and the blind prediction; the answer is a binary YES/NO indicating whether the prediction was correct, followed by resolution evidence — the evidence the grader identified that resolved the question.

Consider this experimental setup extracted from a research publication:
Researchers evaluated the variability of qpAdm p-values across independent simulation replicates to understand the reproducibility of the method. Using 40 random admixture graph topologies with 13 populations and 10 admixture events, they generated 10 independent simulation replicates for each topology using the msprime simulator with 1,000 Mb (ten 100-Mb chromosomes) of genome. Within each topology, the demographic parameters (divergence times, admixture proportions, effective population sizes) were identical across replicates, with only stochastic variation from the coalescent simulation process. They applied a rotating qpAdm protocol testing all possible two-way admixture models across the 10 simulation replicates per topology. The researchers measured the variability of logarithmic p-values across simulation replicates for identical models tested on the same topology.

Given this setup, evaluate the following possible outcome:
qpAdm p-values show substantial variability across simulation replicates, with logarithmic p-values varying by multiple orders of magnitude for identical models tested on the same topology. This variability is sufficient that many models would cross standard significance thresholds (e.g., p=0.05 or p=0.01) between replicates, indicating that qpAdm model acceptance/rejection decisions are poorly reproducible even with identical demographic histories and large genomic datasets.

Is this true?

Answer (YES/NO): YES